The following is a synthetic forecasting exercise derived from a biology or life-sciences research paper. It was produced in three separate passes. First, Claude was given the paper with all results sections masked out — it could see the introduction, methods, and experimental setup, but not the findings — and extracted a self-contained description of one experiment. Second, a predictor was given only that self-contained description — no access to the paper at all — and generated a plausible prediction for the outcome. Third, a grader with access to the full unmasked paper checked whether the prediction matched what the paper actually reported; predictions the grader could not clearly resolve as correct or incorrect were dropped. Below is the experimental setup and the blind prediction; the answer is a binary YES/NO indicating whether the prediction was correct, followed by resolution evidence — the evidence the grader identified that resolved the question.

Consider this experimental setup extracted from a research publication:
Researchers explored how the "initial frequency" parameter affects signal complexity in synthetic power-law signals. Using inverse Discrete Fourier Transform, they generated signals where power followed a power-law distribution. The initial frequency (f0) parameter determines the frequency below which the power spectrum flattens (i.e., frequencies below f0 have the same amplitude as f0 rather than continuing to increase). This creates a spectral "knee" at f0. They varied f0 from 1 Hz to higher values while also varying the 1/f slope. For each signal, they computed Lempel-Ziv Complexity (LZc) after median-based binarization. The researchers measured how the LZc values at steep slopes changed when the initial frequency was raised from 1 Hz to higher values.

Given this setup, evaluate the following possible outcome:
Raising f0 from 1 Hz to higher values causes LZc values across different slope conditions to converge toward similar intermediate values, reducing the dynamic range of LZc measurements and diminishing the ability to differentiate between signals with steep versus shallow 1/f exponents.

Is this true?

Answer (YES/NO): NO